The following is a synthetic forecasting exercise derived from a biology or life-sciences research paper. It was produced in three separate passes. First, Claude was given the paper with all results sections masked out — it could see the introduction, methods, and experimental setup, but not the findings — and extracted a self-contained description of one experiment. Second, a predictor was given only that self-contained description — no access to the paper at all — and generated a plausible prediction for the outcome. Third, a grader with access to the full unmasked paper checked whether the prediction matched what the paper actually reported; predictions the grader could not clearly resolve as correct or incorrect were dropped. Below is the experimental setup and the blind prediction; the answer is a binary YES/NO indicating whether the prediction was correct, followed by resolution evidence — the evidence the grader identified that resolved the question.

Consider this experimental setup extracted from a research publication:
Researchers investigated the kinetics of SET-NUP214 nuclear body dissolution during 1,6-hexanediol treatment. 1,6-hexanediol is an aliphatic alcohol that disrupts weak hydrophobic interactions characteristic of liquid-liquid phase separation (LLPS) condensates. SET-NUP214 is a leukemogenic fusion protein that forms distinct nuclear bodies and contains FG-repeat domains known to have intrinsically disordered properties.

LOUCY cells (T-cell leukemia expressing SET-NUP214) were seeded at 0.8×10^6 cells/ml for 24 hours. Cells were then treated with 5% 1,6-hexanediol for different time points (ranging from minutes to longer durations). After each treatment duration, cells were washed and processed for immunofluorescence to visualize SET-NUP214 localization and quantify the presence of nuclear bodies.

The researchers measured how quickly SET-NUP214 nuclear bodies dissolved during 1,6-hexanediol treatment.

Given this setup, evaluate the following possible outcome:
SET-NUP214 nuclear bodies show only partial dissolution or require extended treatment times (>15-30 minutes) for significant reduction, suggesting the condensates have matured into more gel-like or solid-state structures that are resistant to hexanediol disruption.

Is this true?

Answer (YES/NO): NO